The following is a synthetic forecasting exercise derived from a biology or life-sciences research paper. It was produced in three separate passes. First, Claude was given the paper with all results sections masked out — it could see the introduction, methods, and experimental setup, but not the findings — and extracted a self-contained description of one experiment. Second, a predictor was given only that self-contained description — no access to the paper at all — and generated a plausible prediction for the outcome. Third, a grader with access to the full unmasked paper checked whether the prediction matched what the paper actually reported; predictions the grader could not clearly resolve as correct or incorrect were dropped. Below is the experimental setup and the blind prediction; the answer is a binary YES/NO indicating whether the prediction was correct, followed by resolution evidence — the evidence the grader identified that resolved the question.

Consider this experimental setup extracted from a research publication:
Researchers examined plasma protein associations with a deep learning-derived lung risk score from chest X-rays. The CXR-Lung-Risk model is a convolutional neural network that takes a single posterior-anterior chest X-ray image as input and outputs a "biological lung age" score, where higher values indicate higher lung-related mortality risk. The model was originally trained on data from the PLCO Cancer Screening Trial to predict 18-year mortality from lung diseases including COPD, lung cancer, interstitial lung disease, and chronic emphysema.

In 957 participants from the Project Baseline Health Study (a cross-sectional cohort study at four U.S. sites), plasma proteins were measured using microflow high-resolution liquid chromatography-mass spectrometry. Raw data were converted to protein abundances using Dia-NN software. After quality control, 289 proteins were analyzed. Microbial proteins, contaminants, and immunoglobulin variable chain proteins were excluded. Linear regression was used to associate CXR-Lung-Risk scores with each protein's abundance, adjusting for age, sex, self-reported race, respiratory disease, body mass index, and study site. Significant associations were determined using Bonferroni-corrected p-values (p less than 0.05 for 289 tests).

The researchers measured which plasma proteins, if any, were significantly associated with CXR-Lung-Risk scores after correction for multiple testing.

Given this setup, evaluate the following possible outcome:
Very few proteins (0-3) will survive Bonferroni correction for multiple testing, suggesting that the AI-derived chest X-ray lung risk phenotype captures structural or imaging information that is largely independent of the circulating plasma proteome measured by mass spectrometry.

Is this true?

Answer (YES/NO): YES